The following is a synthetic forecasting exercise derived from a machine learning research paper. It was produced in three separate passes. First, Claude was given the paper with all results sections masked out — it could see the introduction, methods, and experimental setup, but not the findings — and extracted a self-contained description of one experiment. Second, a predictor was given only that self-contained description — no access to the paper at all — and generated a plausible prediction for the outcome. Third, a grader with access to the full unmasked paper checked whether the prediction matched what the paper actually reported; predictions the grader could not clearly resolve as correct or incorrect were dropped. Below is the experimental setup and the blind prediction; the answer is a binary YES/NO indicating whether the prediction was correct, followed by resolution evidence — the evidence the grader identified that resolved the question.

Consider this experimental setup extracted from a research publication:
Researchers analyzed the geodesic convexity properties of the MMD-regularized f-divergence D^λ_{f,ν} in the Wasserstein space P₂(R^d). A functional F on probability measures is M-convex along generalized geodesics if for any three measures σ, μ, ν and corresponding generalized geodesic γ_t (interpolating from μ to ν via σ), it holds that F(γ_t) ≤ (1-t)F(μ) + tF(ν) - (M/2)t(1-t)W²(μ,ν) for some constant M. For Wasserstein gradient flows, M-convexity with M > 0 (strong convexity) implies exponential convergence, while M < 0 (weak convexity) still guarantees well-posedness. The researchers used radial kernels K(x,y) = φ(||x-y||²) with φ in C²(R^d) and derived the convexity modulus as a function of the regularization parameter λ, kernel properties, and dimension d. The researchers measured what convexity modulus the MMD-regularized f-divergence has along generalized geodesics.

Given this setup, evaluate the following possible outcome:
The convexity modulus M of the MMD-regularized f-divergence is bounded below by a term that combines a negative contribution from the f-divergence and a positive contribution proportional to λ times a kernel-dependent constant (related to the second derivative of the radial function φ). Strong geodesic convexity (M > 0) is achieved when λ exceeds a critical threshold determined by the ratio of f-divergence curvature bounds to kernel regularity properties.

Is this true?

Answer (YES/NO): NO